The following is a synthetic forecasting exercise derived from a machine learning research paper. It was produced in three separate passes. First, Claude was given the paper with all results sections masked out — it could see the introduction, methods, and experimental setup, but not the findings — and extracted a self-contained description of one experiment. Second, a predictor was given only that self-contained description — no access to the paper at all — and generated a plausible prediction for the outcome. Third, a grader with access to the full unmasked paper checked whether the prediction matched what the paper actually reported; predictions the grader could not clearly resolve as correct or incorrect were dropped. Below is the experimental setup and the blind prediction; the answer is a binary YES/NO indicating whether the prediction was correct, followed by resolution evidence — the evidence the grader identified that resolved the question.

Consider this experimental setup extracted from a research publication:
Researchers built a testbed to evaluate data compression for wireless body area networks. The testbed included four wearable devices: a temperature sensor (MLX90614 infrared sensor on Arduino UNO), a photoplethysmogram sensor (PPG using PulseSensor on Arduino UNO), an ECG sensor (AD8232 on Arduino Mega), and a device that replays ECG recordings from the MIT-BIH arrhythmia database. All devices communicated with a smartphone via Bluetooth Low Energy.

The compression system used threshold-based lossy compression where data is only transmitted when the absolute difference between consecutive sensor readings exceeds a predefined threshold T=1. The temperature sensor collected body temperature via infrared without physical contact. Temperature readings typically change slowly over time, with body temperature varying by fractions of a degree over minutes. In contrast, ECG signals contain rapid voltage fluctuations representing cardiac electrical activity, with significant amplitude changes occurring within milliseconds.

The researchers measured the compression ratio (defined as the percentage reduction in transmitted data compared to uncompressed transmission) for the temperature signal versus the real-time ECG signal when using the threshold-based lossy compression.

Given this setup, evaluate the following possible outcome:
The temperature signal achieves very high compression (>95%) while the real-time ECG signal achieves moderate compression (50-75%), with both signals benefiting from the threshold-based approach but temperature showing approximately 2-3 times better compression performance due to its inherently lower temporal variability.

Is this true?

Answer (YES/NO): NO